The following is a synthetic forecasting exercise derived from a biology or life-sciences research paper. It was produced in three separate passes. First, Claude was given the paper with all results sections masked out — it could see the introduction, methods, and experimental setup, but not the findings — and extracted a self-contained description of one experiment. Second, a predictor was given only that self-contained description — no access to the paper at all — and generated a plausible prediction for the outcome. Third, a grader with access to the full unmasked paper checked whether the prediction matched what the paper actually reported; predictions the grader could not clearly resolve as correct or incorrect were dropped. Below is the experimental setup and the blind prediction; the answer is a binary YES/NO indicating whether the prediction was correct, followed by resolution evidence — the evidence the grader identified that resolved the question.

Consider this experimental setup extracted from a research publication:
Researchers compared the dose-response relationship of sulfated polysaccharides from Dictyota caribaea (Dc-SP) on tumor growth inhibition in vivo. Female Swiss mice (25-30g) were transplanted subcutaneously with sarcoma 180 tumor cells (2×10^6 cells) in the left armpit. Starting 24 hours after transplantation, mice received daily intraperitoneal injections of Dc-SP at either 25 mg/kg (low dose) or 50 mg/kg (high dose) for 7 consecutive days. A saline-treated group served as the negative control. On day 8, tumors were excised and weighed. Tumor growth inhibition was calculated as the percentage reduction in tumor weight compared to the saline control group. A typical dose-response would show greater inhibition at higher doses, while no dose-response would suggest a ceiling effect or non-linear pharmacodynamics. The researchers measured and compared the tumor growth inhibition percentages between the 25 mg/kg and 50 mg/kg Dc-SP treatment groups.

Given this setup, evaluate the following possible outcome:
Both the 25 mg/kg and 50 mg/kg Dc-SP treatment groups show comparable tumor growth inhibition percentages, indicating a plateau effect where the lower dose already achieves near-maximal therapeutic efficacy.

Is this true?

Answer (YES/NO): NO